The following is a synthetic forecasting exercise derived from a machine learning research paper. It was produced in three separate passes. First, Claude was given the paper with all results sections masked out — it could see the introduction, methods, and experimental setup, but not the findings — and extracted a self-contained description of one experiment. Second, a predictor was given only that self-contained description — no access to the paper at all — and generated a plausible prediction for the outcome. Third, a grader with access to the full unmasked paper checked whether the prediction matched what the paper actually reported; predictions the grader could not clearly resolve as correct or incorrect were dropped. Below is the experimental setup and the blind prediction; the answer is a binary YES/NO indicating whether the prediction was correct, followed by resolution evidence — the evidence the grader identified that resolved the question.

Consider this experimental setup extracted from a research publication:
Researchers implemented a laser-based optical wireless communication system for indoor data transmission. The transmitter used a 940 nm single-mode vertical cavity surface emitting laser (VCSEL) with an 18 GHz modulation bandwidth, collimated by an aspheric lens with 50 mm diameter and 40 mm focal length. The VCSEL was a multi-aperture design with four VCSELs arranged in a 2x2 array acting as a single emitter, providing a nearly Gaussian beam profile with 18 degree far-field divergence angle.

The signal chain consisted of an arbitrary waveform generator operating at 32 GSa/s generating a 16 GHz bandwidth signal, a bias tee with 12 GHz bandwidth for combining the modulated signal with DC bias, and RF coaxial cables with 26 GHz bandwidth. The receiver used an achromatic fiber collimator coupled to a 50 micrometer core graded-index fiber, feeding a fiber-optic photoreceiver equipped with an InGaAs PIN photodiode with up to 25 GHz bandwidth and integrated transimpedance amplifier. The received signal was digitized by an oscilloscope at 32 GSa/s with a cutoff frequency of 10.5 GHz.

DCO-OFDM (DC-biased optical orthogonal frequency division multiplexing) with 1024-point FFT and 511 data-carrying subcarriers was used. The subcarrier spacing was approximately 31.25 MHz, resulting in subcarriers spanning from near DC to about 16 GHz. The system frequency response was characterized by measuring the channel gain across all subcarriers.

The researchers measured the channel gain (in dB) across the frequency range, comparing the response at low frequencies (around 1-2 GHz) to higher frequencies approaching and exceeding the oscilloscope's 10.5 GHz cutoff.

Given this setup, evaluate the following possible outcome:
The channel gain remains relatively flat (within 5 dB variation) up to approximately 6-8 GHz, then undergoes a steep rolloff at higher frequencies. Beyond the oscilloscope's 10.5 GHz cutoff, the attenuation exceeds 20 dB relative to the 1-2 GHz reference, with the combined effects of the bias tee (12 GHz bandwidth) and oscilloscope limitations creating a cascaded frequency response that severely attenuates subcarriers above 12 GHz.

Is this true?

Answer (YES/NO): NO